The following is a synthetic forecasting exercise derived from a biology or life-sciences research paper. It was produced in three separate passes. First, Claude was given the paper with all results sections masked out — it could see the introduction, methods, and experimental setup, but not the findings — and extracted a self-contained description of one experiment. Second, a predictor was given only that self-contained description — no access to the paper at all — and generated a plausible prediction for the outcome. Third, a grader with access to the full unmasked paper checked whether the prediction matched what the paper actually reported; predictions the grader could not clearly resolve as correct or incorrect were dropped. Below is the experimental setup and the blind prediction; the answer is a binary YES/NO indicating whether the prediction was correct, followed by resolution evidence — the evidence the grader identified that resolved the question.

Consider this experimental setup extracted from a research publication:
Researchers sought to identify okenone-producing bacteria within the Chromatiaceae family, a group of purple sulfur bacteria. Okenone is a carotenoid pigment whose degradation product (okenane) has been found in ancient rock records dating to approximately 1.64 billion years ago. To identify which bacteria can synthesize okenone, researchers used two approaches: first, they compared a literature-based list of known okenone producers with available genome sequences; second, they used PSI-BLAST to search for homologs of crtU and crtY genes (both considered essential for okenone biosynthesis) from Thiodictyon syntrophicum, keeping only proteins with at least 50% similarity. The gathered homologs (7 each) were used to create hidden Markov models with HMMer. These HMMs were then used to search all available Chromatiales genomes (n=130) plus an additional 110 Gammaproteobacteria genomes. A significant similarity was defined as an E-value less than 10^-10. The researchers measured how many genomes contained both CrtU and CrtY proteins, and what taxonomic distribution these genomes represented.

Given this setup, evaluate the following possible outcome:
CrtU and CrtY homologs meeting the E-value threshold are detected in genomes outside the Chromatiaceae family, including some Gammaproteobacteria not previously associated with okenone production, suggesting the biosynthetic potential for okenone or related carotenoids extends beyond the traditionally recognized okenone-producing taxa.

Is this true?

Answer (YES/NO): YES